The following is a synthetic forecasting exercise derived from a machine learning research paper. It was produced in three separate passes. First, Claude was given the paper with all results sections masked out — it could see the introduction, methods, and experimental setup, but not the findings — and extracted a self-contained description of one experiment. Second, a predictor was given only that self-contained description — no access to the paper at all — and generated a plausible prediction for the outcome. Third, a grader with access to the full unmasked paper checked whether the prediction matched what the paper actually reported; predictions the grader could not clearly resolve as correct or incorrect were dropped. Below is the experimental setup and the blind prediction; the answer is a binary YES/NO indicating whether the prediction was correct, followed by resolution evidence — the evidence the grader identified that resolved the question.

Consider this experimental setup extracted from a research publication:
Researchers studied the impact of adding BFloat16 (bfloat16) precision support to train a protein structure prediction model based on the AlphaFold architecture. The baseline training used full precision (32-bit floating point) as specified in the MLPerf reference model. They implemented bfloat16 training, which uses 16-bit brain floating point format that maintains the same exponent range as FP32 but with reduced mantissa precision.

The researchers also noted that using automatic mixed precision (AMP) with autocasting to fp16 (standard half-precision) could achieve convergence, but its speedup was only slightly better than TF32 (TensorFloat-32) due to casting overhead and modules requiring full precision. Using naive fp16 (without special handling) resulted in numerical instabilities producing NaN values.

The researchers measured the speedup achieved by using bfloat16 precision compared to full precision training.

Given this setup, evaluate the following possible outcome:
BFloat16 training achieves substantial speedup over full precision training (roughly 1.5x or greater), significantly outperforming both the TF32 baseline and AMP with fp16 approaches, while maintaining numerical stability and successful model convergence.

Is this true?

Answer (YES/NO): NO